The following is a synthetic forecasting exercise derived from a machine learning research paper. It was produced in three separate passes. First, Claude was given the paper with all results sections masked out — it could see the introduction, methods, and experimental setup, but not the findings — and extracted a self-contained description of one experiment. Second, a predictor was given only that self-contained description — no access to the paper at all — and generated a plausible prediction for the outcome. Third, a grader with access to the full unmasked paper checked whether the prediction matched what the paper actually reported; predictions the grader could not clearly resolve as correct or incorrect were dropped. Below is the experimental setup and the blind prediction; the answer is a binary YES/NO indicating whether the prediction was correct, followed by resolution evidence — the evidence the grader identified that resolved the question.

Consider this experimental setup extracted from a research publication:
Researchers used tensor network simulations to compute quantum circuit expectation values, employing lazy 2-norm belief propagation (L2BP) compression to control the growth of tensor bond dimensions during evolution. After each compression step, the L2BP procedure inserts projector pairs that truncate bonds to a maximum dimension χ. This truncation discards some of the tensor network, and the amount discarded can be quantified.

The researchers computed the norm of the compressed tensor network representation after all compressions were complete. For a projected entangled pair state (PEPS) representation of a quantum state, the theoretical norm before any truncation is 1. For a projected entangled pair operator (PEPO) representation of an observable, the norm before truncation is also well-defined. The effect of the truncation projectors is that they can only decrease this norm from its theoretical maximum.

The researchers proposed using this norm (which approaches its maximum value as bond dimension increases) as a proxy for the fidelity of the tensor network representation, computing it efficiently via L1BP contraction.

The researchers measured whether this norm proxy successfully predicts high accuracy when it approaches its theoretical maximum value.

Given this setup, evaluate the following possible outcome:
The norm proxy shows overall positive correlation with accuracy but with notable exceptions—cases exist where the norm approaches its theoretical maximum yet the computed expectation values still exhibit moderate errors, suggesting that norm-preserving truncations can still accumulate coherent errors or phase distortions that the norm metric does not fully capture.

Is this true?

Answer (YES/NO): NO